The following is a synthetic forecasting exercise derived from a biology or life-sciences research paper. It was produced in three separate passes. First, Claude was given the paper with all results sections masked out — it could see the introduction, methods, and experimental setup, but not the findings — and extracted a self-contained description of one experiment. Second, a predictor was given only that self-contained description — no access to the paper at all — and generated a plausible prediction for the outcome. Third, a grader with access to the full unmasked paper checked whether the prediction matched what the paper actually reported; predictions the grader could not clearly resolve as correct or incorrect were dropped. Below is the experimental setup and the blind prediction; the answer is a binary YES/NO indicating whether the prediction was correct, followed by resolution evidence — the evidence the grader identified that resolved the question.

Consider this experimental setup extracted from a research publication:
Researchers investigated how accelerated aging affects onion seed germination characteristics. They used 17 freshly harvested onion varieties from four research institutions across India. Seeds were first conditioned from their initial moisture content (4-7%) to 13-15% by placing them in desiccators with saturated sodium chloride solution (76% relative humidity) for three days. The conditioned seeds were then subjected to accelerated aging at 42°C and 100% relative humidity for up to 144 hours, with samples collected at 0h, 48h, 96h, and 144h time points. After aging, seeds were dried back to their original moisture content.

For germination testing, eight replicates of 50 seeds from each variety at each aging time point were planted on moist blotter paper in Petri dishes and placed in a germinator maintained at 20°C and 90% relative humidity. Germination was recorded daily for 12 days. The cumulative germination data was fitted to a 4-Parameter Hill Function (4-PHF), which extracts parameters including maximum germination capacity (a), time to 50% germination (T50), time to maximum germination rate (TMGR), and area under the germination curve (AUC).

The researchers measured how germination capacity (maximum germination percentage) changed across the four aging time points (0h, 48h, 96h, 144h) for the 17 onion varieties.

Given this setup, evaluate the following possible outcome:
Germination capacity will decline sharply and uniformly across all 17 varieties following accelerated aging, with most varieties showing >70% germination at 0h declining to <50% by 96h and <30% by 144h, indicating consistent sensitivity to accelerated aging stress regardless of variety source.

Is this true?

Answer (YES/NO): NO